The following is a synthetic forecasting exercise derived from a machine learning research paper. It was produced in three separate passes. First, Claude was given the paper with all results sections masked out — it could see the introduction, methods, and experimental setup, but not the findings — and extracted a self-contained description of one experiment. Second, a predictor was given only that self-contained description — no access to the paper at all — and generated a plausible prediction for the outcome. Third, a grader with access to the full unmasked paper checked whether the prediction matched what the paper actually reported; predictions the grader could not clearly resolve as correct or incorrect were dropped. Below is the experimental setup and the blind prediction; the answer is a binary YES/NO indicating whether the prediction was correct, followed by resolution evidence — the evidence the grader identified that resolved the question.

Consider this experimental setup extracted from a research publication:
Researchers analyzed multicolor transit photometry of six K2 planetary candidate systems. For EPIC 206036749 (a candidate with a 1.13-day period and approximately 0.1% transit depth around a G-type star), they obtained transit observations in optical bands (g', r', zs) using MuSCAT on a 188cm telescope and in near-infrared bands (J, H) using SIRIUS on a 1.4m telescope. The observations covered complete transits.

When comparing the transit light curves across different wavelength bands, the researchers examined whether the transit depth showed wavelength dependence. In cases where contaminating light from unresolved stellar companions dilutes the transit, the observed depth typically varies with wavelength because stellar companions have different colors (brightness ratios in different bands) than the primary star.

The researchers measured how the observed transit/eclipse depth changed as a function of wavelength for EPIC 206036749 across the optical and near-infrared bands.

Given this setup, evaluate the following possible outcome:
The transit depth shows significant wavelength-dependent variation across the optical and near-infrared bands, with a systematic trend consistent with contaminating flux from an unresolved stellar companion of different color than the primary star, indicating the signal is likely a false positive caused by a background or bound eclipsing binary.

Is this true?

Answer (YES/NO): YES